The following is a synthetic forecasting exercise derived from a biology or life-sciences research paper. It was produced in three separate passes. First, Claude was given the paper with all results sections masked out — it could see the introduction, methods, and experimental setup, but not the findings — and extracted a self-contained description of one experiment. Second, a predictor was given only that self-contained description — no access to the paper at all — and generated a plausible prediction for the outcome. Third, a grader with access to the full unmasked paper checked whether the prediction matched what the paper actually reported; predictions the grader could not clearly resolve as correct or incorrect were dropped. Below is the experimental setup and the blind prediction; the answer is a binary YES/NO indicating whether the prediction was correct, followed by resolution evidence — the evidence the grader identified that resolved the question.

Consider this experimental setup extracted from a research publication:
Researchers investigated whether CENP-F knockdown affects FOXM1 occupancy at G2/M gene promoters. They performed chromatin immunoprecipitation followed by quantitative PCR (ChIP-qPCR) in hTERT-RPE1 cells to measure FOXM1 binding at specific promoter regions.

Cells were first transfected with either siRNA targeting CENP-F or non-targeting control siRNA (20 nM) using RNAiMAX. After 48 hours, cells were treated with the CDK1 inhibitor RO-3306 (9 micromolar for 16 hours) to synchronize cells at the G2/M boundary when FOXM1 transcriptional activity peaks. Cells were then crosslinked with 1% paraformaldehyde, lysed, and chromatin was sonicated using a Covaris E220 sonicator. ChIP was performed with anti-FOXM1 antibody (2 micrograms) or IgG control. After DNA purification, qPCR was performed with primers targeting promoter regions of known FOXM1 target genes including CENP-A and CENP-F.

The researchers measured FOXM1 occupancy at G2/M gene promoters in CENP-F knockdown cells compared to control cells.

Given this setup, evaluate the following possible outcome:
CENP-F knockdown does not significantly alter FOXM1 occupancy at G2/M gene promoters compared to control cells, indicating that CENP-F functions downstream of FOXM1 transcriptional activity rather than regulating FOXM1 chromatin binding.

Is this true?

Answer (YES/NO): NO